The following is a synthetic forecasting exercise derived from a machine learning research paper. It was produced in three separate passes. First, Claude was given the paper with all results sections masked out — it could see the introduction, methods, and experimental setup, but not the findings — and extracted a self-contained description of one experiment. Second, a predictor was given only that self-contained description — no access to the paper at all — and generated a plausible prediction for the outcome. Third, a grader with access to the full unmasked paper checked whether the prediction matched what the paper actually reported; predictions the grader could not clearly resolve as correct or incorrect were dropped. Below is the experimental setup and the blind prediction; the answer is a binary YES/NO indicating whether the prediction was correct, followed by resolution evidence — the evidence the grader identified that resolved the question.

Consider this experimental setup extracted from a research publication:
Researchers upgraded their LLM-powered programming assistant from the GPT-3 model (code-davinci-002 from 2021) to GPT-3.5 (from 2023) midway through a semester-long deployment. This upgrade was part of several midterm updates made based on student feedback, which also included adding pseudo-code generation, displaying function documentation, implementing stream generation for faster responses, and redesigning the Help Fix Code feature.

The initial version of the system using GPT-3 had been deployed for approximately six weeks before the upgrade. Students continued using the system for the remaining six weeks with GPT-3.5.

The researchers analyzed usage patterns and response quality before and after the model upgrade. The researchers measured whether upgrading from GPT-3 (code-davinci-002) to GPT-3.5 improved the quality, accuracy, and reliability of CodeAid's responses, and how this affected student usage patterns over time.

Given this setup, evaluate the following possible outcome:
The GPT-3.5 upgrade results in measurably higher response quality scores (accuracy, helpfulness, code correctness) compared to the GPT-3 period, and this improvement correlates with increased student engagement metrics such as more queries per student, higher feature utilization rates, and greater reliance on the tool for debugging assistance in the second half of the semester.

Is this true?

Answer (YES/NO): NO